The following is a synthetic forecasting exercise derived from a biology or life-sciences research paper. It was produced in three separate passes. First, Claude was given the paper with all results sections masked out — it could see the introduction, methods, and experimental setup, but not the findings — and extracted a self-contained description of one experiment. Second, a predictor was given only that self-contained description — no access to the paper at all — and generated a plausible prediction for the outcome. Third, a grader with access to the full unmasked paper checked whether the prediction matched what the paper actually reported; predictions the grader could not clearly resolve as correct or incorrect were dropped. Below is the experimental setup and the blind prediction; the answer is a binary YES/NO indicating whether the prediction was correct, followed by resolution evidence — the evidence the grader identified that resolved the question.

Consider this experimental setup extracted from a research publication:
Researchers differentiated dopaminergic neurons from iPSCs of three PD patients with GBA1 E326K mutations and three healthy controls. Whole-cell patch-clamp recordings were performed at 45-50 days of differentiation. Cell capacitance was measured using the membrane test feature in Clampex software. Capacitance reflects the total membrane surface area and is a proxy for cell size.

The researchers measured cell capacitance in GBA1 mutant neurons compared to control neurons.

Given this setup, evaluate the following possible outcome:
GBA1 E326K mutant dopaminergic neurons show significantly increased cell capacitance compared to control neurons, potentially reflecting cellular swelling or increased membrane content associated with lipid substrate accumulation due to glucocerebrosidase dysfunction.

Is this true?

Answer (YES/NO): NO